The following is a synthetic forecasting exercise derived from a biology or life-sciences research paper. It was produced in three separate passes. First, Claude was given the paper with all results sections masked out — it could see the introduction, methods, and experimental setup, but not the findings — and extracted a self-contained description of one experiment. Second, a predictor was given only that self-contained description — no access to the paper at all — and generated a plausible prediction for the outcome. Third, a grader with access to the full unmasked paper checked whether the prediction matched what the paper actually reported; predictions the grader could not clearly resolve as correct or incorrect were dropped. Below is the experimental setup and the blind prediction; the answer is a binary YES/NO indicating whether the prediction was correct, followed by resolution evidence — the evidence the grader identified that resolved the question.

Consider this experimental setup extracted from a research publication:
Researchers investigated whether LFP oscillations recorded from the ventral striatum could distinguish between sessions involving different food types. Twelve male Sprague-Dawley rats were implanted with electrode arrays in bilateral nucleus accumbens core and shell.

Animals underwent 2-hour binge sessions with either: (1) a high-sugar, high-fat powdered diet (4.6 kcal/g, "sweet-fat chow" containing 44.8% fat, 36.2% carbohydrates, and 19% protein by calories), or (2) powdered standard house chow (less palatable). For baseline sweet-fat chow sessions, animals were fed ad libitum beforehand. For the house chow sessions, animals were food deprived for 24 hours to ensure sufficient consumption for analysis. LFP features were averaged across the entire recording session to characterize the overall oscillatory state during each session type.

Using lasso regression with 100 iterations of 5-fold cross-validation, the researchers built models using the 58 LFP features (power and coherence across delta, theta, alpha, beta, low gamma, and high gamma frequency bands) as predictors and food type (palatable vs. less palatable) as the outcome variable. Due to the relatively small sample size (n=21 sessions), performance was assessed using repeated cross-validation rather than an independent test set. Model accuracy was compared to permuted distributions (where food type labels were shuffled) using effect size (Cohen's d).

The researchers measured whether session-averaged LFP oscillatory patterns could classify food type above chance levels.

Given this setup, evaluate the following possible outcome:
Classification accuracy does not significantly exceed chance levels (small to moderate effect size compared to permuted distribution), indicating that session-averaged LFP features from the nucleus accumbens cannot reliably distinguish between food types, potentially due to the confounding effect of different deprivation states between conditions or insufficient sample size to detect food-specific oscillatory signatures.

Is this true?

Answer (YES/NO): NO